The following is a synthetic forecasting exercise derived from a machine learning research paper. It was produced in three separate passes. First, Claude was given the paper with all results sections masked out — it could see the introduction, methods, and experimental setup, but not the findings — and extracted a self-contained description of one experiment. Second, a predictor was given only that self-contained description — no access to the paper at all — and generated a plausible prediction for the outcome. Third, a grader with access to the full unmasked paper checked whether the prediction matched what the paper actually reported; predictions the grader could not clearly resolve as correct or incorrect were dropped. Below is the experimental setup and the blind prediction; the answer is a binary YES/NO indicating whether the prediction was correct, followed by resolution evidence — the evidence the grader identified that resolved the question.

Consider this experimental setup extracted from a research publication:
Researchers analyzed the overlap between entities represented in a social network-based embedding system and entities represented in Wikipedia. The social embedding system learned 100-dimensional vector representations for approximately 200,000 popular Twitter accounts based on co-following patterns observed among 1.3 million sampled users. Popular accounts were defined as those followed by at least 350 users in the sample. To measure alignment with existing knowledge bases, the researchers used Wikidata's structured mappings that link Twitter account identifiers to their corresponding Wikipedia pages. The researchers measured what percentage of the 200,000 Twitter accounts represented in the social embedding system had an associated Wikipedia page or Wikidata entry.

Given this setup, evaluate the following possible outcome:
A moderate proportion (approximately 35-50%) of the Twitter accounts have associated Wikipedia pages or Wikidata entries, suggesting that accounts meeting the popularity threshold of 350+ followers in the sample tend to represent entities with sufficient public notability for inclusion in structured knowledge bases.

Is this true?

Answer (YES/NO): NO